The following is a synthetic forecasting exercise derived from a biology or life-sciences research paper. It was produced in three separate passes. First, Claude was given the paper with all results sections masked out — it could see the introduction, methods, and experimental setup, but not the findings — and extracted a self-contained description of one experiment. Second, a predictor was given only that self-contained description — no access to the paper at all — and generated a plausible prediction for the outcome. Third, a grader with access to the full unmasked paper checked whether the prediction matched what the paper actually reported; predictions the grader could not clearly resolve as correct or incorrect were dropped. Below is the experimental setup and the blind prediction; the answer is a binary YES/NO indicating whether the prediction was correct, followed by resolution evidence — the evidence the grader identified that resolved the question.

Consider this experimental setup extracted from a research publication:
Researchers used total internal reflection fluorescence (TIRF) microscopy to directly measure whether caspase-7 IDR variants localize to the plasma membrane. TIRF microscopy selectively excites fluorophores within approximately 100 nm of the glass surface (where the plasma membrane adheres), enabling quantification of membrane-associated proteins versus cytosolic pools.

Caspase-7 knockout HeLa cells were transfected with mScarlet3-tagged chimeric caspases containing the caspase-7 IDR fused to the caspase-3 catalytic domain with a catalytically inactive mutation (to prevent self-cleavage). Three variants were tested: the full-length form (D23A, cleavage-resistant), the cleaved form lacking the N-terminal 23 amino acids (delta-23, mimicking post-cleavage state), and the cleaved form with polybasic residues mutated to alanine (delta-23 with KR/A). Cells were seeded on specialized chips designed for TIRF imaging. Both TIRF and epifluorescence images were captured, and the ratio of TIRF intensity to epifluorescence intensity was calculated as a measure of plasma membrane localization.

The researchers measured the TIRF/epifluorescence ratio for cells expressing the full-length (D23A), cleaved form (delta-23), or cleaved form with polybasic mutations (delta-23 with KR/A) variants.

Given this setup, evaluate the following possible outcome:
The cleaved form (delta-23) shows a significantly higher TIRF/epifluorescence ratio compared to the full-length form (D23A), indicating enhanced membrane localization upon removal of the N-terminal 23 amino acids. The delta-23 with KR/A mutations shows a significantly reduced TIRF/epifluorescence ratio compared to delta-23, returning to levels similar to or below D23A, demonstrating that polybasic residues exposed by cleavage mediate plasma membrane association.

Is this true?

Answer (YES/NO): YES